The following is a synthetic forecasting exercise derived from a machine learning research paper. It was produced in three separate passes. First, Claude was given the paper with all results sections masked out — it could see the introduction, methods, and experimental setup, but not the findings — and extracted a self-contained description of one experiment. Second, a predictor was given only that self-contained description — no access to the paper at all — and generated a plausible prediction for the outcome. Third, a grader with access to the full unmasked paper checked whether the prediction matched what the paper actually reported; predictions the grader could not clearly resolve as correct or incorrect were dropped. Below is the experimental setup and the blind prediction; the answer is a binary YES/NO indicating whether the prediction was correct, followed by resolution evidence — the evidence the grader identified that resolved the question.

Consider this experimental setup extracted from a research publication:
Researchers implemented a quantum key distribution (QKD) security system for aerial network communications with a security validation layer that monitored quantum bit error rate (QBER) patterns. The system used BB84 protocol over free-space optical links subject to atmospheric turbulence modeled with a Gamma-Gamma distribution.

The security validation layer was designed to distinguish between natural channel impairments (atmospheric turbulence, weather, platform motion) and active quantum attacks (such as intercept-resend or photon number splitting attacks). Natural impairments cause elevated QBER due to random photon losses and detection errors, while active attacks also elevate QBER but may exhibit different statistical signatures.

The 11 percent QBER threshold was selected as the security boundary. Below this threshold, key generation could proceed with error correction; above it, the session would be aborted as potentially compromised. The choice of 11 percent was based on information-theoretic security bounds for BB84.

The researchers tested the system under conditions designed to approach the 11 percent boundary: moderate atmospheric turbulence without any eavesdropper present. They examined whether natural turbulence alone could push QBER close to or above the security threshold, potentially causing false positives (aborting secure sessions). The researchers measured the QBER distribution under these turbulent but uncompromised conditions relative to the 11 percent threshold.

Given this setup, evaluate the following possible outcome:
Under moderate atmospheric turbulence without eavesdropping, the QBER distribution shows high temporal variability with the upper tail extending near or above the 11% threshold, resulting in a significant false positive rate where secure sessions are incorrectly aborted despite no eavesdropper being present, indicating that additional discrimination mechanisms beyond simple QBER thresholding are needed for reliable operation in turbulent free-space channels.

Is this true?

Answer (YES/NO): YES